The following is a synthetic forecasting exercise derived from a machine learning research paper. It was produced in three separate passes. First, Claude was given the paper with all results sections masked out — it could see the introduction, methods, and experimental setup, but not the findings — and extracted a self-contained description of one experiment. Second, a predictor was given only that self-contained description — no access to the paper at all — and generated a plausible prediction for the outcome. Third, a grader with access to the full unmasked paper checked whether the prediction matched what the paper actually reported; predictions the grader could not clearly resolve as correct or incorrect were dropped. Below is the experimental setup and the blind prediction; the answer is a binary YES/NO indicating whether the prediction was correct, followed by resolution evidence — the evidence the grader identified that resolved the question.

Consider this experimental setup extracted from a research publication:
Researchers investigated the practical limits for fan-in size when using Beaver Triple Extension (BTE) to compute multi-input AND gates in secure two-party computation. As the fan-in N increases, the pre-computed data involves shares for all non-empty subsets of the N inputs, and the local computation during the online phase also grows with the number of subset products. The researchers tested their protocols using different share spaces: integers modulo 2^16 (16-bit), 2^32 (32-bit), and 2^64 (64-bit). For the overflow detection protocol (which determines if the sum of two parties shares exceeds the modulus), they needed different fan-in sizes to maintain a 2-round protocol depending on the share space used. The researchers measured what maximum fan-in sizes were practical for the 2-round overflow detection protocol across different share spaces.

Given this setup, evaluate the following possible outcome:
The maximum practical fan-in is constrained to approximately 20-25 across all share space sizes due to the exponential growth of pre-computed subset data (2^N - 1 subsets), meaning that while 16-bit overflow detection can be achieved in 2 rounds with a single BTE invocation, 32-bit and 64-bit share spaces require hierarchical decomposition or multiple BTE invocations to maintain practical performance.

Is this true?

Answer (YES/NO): NO